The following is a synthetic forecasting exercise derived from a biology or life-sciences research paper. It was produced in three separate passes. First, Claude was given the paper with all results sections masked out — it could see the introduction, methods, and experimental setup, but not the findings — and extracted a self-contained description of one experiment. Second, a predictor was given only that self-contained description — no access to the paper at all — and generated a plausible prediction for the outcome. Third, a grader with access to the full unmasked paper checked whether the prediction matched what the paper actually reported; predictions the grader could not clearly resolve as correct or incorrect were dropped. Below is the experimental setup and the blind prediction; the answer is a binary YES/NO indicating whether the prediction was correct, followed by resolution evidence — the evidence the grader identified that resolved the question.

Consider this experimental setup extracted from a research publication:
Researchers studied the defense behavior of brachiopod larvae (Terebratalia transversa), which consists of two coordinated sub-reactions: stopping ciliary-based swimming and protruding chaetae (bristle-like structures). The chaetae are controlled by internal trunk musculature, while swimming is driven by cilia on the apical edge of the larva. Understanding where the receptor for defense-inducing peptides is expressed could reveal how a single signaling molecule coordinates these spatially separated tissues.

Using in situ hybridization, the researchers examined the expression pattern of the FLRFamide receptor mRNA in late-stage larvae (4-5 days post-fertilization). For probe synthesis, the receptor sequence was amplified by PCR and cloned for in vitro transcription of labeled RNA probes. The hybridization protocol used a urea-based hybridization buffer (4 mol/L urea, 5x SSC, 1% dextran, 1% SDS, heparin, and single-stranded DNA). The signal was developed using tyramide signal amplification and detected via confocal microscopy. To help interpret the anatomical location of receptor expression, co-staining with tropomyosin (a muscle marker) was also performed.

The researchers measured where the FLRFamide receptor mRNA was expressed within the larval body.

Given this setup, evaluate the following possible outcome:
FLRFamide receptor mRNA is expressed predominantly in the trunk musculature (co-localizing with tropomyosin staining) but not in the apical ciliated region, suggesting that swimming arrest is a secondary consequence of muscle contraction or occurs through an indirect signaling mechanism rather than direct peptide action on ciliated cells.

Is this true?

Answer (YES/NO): NO